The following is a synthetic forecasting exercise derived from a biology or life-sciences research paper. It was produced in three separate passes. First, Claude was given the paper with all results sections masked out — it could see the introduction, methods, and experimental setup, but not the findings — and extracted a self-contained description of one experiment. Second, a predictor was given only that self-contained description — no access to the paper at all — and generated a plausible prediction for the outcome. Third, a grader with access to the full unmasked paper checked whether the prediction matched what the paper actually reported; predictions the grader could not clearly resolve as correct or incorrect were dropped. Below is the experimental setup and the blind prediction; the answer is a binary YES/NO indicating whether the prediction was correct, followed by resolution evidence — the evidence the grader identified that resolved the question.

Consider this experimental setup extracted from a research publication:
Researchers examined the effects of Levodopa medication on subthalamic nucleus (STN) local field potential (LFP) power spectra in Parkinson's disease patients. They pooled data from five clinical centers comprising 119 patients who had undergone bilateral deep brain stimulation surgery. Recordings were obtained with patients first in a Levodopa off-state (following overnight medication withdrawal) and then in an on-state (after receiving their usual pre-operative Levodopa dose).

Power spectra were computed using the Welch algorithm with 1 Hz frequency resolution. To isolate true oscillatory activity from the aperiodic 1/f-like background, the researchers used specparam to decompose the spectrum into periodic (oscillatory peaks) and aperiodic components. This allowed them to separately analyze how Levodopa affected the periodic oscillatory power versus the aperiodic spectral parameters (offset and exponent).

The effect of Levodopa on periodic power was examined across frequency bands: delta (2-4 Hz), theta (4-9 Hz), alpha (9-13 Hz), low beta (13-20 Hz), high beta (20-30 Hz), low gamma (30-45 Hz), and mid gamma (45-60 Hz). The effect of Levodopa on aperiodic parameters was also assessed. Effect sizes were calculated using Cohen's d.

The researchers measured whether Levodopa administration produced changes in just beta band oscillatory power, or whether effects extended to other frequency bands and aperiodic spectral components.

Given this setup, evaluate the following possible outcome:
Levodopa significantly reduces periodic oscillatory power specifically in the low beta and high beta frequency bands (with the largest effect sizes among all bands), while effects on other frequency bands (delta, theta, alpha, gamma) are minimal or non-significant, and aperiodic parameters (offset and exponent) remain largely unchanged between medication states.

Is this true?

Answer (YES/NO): NO